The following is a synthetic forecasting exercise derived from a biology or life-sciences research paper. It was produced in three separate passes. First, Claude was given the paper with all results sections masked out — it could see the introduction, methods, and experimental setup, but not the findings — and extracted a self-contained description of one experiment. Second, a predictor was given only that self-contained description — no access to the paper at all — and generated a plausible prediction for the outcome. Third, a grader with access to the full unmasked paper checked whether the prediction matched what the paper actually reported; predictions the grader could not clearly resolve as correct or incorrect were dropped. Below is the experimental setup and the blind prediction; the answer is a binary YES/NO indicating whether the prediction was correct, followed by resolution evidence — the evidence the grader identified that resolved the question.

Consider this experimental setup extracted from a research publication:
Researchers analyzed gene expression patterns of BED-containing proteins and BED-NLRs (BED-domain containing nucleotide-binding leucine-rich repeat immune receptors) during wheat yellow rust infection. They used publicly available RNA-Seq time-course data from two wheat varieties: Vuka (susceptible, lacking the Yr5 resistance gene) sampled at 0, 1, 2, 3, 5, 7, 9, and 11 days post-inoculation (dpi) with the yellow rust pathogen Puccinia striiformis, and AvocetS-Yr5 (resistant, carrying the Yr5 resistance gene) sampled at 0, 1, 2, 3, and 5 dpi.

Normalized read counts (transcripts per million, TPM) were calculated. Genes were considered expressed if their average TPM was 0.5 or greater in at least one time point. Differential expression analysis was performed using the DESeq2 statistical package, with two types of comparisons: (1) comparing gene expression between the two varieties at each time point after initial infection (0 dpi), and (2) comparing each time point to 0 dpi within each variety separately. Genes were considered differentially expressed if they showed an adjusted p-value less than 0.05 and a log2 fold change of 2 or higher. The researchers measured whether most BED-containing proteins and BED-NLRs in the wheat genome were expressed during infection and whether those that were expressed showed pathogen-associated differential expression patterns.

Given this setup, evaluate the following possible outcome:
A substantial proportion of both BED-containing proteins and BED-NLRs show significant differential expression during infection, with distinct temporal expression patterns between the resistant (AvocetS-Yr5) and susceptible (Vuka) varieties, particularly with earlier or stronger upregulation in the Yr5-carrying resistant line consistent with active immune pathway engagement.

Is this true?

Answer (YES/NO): NO